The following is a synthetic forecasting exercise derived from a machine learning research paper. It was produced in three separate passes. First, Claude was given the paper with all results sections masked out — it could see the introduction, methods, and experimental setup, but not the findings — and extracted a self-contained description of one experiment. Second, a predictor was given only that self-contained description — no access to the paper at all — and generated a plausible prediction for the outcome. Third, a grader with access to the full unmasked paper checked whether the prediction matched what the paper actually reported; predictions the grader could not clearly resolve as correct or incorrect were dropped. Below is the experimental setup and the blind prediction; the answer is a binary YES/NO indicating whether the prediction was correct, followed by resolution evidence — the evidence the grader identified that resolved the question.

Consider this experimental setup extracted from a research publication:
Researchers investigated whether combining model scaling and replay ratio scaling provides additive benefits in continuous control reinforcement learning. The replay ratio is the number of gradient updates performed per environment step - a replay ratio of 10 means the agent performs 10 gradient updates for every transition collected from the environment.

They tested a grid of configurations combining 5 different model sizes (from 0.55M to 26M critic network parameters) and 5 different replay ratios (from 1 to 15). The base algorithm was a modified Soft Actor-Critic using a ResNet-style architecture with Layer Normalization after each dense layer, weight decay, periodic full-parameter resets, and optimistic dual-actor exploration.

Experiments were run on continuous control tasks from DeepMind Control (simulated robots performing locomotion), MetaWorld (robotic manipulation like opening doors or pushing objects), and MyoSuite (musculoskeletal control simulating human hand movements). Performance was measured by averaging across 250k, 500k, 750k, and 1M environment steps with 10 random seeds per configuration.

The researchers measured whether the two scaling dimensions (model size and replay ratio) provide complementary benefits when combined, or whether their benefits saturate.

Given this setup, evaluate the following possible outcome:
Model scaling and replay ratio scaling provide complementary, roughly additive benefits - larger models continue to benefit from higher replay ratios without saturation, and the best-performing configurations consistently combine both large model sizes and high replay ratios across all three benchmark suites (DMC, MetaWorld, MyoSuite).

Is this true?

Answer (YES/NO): NO